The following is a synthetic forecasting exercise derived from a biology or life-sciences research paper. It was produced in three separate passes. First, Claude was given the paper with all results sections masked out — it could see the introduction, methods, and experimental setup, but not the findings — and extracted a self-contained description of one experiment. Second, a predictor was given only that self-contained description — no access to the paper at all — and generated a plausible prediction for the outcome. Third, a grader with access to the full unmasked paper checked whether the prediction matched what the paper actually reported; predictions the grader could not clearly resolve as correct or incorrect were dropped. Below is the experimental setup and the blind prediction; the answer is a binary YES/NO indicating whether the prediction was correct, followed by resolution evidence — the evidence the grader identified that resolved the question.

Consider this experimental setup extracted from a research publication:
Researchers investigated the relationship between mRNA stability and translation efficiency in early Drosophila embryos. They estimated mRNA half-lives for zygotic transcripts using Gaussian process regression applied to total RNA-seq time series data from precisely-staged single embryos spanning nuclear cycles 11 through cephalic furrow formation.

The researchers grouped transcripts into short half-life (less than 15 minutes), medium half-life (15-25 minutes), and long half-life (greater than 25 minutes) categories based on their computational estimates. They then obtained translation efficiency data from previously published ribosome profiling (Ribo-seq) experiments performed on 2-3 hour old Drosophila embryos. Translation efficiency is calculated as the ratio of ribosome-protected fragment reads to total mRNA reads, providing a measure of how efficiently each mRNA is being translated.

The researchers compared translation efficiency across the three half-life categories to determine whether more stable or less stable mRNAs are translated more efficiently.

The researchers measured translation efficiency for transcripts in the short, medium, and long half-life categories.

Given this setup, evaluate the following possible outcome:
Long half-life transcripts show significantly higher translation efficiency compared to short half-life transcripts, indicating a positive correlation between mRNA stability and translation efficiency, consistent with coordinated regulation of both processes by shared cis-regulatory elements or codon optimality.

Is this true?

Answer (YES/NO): NO